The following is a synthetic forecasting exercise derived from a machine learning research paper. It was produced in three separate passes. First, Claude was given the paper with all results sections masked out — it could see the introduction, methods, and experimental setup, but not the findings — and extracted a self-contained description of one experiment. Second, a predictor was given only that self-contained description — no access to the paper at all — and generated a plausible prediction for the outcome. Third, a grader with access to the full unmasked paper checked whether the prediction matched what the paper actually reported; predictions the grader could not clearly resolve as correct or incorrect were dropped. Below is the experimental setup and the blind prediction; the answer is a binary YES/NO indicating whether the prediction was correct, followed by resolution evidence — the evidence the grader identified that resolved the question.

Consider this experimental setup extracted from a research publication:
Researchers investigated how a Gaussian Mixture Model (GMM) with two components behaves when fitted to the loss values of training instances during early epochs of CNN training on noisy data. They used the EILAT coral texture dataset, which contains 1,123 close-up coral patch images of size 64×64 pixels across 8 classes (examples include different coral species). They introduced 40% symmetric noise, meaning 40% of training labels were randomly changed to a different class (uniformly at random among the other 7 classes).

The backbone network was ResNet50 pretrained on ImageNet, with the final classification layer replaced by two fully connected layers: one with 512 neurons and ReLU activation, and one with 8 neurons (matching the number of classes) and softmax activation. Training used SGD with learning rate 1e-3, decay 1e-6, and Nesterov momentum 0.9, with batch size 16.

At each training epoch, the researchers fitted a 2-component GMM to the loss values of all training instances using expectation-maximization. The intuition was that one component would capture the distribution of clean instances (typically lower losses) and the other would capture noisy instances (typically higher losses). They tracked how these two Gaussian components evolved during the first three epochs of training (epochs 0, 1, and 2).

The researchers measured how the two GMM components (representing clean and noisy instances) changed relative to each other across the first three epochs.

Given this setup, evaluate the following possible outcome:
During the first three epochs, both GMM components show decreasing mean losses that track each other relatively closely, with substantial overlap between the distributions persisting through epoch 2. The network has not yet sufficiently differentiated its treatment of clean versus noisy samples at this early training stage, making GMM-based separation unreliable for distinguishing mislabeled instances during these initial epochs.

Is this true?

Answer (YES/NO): NO